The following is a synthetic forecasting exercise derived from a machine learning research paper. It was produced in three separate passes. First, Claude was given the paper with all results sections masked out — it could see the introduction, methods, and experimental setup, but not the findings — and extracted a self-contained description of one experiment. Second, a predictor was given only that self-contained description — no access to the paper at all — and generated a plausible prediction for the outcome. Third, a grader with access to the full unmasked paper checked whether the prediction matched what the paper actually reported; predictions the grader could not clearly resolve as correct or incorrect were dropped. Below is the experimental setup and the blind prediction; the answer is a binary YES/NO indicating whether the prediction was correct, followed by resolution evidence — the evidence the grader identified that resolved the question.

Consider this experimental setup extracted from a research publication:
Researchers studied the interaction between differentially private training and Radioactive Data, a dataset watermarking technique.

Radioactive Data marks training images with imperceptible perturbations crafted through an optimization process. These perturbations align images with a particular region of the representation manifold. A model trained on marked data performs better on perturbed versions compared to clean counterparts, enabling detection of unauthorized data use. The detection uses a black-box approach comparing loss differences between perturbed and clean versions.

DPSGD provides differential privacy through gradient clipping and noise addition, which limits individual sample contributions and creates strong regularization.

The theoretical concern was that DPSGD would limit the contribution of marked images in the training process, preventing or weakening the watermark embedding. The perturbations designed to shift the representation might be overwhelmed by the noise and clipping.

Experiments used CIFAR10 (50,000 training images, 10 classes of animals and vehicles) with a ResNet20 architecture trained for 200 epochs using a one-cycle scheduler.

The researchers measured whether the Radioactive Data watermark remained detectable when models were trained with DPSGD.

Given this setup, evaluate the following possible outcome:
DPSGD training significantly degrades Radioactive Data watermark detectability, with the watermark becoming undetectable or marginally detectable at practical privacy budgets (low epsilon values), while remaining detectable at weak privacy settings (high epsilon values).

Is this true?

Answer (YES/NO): NO